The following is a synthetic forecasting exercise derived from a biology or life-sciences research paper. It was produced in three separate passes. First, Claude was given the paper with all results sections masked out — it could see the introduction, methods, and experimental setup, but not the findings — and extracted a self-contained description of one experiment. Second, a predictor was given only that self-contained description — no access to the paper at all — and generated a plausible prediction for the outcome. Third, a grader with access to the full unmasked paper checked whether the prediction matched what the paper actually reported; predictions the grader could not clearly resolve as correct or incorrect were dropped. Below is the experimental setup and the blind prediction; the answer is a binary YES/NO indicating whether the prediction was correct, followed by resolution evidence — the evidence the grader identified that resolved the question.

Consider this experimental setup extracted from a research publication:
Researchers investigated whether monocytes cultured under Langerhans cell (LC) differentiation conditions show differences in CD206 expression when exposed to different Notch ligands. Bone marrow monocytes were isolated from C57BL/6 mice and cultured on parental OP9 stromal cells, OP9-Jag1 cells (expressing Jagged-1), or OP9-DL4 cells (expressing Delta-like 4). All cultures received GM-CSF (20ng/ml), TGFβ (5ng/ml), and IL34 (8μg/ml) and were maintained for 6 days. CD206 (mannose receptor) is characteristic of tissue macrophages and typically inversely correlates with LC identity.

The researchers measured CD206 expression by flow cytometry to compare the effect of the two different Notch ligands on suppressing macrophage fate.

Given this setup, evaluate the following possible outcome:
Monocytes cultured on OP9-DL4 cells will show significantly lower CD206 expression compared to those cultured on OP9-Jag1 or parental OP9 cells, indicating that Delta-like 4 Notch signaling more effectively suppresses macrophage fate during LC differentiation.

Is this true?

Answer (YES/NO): NO